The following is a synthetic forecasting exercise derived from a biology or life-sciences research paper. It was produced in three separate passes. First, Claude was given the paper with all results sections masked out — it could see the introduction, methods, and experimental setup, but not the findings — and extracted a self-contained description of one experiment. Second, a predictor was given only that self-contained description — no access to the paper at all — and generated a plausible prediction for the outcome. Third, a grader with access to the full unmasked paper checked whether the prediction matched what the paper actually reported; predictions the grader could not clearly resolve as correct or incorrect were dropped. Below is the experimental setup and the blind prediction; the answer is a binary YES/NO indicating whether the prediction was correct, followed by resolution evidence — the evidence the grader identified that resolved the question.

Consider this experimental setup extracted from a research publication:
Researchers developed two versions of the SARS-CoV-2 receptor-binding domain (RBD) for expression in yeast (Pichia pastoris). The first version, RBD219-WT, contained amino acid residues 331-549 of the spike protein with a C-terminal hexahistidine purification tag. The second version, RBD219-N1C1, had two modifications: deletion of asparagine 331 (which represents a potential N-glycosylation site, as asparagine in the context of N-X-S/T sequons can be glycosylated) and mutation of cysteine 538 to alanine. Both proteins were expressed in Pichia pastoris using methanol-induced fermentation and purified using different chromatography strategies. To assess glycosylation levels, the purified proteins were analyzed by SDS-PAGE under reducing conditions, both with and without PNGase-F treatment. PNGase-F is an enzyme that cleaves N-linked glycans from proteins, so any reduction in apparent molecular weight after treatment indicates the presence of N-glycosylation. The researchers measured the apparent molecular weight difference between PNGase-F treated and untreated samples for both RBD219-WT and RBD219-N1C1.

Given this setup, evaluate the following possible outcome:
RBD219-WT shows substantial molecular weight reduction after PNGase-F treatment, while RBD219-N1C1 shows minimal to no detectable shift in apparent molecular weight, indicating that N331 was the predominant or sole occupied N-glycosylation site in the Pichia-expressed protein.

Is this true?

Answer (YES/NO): NO